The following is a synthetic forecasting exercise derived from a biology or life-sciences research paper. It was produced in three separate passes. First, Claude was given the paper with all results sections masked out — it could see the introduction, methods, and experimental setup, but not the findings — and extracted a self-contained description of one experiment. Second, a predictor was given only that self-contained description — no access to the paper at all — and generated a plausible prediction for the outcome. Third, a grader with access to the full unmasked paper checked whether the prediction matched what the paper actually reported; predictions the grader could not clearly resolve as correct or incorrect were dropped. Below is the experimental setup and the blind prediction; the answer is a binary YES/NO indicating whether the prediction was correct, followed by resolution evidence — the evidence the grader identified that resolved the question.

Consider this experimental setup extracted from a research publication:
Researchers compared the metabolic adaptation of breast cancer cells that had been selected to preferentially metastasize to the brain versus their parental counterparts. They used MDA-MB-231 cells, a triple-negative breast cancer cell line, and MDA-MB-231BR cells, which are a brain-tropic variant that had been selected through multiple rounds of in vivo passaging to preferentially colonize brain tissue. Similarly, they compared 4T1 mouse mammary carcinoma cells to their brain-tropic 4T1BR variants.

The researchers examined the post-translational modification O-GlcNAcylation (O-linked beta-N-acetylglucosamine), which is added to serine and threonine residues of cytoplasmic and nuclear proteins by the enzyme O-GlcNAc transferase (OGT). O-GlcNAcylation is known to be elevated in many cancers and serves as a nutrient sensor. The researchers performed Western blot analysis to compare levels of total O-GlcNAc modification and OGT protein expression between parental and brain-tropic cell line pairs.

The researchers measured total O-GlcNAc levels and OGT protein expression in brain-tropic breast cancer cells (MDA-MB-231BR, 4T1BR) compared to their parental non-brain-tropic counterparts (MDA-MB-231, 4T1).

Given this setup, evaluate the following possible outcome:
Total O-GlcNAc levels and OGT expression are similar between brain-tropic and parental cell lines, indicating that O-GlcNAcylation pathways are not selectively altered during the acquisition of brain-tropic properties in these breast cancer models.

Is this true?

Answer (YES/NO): NO